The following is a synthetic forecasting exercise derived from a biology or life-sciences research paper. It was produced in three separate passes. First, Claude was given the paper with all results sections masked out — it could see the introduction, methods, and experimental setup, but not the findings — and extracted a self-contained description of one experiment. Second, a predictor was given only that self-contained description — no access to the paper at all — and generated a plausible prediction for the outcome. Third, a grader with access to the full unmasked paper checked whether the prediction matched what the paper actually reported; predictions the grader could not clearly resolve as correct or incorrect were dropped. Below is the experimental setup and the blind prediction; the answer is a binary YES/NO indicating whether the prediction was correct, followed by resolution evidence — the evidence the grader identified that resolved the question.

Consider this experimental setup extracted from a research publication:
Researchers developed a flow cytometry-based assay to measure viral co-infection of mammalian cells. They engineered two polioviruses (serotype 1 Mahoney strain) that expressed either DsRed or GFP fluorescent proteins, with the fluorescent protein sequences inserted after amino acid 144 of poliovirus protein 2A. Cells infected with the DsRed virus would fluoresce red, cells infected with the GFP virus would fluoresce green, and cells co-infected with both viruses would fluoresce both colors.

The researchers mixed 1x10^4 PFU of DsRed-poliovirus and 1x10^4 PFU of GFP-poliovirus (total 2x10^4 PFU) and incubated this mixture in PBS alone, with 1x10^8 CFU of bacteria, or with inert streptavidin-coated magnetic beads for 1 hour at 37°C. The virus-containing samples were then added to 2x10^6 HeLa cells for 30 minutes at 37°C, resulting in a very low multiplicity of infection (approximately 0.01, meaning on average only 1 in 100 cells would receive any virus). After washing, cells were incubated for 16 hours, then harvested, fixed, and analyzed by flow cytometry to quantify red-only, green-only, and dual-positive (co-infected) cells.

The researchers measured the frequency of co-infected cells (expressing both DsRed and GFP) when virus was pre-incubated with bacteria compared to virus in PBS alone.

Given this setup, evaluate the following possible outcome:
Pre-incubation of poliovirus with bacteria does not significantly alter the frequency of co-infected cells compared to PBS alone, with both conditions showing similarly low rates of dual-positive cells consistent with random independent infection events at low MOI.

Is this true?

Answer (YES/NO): NO